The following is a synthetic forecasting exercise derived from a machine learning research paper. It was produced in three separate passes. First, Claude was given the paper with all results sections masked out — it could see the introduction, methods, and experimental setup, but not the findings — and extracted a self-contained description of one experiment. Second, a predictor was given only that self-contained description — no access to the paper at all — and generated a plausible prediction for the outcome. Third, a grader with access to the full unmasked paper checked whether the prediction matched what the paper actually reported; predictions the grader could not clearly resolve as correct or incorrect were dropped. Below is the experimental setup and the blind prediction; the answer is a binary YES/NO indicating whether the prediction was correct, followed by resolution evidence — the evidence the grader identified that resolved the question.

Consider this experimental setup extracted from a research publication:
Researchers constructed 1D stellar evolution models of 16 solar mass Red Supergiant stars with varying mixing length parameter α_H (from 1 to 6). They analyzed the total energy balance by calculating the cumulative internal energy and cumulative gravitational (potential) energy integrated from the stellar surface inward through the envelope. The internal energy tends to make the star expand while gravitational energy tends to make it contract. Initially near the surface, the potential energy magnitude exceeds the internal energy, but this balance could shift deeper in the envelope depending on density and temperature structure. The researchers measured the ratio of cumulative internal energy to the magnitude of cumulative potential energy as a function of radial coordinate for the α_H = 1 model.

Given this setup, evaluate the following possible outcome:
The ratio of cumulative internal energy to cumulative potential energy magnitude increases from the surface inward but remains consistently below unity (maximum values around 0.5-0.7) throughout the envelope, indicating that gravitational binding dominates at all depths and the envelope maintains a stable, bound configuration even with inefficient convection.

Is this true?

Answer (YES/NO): NO